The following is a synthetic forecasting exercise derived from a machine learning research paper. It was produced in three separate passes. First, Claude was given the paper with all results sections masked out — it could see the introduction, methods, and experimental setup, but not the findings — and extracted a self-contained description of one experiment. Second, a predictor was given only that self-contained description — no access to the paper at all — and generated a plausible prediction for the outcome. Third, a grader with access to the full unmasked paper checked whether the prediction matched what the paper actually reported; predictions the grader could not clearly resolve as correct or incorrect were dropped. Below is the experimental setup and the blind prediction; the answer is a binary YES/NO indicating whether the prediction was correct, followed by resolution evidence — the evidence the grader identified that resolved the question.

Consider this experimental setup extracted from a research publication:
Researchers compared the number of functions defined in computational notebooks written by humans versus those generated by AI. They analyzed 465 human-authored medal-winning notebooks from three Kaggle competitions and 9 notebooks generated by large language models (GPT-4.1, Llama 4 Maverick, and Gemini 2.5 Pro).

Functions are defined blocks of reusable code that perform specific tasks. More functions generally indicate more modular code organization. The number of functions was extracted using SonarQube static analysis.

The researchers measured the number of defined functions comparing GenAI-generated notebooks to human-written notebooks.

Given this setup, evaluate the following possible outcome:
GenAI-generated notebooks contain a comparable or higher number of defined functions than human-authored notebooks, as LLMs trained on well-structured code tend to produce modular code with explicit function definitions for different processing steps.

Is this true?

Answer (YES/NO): NO